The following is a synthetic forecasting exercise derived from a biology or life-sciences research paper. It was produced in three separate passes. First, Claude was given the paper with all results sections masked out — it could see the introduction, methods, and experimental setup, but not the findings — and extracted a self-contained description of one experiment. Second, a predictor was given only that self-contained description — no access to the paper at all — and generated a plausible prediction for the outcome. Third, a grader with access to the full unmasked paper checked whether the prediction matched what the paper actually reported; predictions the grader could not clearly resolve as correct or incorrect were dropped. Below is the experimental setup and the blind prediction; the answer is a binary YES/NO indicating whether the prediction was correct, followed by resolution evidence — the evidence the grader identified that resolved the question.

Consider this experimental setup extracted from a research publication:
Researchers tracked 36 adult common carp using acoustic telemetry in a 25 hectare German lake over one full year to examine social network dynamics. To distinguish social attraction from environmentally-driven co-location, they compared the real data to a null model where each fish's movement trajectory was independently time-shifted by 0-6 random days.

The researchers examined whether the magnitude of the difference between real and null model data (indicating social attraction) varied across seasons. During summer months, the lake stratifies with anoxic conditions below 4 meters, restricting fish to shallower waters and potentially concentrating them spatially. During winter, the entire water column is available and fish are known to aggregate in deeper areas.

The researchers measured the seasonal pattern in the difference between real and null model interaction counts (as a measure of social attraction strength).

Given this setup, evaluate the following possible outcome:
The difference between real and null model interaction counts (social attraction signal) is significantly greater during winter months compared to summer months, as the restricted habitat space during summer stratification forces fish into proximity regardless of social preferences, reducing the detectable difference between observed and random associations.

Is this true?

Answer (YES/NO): YES